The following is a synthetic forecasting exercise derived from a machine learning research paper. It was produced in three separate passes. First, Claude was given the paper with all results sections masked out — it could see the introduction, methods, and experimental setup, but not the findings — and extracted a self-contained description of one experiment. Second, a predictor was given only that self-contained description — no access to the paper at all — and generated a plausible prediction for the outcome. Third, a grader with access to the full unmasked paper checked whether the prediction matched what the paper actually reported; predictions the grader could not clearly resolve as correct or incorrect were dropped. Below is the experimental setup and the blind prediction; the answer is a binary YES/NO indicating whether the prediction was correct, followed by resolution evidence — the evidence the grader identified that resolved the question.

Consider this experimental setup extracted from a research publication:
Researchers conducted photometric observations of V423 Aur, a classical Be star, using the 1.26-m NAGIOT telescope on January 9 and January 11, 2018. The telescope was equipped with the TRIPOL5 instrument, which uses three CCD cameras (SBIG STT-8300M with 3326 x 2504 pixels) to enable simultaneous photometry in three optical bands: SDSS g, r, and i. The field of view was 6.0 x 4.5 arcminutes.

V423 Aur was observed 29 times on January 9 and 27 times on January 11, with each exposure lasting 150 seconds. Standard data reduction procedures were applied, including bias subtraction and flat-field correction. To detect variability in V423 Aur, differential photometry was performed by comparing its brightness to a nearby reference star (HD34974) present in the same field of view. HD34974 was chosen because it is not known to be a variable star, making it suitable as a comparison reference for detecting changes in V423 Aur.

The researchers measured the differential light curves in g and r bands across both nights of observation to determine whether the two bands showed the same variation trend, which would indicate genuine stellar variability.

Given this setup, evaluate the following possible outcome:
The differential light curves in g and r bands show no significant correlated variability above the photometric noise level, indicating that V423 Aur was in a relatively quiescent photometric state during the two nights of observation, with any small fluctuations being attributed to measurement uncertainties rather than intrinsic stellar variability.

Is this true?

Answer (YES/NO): YES